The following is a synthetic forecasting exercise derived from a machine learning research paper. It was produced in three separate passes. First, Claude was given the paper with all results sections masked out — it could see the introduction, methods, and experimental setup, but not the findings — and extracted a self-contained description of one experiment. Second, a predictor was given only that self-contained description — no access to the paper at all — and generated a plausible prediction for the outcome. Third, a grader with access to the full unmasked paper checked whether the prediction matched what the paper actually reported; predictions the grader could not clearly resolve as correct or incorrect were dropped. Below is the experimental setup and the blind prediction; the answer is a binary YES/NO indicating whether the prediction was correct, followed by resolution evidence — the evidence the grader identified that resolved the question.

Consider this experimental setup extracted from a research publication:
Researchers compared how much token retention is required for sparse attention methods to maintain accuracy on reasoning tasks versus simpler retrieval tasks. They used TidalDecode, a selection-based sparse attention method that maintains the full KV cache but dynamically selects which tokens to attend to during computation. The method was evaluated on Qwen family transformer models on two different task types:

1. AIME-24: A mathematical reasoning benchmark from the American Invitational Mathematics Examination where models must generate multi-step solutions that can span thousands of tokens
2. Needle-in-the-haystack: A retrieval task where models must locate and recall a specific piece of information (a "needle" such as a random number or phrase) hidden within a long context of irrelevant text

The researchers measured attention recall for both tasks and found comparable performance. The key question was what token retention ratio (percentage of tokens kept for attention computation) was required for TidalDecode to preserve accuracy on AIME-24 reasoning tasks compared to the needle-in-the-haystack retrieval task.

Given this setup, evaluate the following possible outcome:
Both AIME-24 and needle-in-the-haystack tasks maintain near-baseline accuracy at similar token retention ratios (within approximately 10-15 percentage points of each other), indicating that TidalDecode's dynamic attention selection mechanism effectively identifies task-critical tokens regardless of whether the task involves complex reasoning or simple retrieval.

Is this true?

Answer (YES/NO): NO